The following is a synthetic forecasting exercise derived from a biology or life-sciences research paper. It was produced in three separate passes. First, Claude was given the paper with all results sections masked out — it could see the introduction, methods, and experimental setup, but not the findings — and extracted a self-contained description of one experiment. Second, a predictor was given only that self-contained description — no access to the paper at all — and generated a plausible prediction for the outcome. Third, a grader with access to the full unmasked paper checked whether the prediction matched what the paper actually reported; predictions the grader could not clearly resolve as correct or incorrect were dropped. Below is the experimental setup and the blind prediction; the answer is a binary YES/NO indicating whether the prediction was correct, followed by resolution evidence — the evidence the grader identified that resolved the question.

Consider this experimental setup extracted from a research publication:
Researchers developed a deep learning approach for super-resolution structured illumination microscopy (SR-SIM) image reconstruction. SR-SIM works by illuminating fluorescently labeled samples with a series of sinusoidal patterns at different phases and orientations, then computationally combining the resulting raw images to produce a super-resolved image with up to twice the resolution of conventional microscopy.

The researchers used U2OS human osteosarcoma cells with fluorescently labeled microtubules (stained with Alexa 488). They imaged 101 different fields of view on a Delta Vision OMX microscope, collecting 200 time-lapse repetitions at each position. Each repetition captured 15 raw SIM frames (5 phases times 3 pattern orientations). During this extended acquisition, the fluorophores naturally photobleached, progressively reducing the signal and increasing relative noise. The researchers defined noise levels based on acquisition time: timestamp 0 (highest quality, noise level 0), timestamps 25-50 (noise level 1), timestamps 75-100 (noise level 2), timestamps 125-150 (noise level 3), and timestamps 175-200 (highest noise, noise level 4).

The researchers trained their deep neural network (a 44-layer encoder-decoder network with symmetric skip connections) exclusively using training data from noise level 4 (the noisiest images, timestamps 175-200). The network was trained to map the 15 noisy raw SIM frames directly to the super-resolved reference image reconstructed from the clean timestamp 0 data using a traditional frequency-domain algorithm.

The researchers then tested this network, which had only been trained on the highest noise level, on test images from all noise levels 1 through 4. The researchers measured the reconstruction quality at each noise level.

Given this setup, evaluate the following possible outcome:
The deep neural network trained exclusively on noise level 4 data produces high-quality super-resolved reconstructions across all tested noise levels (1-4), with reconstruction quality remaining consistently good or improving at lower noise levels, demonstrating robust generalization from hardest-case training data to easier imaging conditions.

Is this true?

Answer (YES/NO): YES